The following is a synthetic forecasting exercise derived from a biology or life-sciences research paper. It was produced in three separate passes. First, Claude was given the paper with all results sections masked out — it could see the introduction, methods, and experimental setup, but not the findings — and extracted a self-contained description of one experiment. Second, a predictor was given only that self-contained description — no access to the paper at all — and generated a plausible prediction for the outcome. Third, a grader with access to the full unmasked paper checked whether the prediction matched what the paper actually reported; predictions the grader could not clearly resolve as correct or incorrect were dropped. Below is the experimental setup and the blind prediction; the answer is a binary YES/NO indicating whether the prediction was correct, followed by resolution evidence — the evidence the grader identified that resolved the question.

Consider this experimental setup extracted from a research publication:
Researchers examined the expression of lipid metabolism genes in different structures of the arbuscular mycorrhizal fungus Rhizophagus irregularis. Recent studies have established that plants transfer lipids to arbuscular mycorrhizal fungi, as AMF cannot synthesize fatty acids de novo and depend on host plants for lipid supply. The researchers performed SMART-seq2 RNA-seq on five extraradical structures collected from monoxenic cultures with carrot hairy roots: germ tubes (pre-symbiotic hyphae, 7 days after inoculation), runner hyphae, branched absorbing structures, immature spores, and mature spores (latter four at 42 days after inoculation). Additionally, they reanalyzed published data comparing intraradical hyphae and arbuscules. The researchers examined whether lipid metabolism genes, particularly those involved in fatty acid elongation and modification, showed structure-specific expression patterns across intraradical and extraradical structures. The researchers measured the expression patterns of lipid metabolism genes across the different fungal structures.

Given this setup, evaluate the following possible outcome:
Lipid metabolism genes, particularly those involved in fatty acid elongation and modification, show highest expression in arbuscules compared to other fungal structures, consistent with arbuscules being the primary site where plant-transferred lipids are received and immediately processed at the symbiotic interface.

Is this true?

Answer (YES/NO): NO